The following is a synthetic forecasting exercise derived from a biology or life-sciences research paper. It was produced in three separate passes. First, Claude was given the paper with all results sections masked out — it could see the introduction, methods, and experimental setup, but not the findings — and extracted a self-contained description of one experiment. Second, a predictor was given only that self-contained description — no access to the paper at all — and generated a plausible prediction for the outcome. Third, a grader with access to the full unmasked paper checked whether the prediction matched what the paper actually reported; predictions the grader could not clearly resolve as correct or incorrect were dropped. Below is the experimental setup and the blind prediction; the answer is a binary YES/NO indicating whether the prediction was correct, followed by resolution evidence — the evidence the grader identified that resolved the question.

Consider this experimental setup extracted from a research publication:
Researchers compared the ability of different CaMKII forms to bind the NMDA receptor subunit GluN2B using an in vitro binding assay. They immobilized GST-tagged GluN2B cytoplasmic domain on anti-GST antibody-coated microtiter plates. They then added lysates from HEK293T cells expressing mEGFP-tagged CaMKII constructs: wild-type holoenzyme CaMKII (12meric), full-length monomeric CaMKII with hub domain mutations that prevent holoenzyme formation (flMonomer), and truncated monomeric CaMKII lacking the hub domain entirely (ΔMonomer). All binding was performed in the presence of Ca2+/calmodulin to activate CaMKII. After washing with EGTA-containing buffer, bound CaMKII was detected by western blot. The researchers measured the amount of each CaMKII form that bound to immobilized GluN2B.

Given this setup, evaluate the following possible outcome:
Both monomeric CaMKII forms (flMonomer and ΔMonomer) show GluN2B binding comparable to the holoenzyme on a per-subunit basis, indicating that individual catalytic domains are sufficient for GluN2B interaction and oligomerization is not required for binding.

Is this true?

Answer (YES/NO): NO